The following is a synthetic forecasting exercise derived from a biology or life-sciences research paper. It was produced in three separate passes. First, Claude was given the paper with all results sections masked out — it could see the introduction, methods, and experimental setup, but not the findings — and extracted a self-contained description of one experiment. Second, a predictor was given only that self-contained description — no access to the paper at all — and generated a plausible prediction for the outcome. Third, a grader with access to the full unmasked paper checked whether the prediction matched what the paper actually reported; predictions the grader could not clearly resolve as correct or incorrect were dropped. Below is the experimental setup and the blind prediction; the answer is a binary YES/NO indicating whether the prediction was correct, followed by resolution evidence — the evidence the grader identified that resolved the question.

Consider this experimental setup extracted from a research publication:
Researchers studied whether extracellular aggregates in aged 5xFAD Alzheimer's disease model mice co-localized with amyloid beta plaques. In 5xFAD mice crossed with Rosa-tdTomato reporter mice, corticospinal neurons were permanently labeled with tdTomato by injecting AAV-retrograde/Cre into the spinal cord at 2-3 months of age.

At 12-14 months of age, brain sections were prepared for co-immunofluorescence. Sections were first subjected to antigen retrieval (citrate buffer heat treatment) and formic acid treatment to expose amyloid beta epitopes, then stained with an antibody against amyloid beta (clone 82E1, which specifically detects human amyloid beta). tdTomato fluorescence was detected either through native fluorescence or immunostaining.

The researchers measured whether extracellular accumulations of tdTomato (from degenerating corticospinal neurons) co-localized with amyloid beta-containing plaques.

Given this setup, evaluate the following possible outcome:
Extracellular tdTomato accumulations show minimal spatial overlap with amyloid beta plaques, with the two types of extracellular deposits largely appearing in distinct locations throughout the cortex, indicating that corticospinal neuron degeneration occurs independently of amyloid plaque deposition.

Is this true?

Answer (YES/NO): NO